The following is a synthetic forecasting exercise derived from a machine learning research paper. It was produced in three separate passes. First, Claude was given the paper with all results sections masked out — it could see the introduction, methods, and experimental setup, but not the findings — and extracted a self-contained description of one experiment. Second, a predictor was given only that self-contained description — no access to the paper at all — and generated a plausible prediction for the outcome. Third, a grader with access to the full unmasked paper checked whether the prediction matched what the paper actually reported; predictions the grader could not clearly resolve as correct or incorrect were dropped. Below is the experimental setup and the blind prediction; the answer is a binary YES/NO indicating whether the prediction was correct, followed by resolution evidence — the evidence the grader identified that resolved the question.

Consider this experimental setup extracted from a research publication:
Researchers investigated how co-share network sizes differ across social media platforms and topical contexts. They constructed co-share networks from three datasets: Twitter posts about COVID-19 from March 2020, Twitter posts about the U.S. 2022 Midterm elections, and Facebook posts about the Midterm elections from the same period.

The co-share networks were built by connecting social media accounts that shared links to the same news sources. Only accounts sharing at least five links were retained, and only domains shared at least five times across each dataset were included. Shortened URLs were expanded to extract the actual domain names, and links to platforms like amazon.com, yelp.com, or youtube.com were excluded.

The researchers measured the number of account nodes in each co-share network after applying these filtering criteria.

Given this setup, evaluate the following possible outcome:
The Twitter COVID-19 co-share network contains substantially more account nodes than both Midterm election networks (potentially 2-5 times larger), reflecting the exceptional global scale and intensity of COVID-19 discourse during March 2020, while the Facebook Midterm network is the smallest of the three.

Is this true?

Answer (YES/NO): NO